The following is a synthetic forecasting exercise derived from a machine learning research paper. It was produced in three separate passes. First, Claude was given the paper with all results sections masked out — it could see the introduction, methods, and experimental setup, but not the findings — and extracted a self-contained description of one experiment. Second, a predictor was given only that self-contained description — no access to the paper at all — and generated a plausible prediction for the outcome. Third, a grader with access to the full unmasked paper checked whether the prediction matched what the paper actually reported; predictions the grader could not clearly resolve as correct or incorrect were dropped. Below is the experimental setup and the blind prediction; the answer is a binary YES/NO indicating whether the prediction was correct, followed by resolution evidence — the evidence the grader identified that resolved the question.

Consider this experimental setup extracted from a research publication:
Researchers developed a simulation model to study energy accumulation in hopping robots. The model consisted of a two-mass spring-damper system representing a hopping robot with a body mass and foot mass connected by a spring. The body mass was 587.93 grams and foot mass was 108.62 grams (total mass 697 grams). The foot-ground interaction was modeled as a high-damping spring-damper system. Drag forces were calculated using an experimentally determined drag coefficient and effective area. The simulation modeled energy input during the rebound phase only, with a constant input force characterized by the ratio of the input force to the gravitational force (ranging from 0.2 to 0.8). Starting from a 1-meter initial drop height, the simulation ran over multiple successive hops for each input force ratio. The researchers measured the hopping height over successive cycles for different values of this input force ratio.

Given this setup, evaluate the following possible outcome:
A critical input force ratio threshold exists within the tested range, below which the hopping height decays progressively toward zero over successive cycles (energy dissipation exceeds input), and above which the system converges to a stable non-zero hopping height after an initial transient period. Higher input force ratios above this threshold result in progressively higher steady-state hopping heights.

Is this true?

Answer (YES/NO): YES